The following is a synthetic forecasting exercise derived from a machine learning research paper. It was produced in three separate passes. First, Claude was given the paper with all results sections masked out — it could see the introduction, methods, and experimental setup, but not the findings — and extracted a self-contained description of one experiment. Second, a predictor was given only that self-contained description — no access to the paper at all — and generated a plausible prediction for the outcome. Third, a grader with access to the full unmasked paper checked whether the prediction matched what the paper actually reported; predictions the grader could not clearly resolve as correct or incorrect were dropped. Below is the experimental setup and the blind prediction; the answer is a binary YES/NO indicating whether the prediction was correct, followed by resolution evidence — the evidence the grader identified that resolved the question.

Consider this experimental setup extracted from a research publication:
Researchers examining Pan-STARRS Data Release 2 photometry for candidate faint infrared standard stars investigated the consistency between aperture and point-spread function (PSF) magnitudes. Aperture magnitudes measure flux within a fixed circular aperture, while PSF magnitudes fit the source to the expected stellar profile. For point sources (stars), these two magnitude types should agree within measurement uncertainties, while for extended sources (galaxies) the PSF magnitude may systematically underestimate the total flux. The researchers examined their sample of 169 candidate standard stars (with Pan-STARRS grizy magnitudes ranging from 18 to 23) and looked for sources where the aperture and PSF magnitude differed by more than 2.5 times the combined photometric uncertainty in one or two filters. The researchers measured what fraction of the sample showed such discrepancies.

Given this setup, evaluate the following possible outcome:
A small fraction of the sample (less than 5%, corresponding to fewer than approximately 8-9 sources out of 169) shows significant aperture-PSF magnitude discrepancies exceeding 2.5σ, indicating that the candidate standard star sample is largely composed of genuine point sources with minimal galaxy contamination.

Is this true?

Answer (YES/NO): NO